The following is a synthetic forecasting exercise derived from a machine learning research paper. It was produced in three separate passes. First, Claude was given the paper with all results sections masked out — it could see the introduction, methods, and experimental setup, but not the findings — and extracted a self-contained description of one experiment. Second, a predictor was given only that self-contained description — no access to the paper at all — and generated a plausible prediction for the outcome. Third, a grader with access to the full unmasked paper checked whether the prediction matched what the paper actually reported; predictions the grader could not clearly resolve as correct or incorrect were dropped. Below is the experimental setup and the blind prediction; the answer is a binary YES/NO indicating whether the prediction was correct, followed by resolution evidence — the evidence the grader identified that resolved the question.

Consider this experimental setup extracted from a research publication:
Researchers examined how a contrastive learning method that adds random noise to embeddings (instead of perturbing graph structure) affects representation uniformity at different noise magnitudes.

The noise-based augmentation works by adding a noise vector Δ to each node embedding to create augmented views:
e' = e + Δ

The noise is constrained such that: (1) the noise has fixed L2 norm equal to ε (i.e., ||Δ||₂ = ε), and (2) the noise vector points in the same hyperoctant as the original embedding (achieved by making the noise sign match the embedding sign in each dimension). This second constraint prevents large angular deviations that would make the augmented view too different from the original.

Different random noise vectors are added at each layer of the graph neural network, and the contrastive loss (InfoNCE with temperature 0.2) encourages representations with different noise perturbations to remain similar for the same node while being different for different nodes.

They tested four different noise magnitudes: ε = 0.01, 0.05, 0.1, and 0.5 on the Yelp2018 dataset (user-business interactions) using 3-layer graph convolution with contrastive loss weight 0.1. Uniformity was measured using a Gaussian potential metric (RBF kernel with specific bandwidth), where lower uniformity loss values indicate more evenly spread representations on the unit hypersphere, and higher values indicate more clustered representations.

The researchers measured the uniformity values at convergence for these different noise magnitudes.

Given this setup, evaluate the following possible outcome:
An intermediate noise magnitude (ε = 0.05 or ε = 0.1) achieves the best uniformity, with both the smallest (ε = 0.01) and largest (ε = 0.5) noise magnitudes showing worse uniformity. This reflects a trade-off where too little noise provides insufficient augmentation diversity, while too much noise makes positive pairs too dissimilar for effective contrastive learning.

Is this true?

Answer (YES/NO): NO